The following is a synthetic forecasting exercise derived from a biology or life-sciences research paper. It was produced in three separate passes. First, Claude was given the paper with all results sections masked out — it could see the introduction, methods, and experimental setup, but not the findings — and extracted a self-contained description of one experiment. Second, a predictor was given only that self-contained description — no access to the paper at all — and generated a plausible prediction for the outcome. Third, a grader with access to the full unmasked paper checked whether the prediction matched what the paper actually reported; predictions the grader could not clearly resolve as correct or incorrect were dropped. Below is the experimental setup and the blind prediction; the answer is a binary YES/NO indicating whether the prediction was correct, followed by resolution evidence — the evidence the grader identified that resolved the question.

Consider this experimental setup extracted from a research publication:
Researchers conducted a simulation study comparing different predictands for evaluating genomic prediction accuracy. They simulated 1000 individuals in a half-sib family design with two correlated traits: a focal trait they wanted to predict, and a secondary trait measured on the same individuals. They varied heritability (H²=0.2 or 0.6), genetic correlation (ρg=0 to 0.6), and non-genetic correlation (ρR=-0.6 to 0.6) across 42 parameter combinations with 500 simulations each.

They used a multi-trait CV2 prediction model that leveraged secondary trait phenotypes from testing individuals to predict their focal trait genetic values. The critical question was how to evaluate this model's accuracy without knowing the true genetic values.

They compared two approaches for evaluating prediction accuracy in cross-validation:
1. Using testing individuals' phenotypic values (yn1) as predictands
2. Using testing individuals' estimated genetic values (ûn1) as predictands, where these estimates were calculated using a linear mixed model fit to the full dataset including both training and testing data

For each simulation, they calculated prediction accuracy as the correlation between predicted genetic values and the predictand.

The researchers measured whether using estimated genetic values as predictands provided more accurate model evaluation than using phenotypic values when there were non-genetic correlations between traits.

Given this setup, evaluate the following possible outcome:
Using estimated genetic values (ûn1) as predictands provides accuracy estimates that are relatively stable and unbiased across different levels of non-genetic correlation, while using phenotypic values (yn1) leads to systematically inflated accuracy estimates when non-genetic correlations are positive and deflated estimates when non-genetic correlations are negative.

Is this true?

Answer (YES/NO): NO